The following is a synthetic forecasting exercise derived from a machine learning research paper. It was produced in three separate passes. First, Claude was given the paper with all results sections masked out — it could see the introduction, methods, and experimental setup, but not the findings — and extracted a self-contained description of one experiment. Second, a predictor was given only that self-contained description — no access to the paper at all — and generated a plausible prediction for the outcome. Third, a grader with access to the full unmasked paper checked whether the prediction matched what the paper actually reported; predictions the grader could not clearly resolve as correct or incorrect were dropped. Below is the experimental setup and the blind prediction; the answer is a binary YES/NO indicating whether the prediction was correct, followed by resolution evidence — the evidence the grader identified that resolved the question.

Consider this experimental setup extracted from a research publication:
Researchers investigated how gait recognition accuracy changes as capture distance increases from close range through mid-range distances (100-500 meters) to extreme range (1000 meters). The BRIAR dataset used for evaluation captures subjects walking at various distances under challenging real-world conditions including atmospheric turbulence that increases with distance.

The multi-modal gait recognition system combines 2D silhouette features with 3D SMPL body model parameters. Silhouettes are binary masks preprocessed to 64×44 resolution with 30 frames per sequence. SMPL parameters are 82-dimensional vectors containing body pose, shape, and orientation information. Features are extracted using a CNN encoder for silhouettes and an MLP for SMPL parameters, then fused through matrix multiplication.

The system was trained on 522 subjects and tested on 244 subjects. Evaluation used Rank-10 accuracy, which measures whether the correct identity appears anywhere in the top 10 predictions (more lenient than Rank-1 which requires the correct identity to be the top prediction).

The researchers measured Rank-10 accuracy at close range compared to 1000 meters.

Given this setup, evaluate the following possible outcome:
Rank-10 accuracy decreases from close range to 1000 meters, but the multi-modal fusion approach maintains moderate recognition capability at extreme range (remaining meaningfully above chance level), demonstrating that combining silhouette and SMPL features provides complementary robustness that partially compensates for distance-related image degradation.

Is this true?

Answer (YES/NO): YES